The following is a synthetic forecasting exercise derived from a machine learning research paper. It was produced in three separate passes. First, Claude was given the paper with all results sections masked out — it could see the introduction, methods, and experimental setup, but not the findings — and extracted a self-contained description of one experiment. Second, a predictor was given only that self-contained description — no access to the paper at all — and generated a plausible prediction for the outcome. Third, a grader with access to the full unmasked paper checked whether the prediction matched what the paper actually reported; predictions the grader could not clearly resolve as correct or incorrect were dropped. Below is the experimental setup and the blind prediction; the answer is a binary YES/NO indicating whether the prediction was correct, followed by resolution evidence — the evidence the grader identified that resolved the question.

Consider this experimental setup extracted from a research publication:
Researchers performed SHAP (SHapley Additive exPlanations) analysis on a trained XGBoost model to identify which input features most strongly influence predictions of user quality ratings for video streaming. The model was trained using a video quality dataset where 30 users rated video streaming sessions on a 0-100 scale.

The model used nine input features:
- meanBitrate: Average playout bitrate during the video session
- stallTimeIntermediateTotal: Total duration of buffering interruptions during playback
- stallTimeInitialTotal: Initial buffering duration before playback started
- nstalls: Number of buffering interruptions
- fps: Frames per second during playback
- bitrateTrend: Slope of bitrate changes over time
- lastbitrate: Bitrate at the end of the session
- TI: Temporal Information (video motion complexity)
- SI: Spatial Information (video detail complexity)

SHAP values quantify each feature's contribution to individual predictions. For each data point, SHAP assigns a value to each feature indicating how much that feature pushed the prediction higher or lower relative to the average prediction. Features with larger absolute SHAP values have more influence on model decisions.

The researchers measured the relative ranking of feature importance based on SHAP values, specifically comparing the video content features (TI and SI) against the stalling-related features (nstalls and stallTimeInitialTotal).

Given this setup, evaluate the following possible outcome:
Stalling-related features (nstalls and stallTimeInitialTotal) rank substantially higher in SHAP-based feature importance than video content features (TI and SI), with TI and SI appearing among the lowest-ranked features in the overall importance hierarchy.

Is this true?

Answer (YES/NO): NO